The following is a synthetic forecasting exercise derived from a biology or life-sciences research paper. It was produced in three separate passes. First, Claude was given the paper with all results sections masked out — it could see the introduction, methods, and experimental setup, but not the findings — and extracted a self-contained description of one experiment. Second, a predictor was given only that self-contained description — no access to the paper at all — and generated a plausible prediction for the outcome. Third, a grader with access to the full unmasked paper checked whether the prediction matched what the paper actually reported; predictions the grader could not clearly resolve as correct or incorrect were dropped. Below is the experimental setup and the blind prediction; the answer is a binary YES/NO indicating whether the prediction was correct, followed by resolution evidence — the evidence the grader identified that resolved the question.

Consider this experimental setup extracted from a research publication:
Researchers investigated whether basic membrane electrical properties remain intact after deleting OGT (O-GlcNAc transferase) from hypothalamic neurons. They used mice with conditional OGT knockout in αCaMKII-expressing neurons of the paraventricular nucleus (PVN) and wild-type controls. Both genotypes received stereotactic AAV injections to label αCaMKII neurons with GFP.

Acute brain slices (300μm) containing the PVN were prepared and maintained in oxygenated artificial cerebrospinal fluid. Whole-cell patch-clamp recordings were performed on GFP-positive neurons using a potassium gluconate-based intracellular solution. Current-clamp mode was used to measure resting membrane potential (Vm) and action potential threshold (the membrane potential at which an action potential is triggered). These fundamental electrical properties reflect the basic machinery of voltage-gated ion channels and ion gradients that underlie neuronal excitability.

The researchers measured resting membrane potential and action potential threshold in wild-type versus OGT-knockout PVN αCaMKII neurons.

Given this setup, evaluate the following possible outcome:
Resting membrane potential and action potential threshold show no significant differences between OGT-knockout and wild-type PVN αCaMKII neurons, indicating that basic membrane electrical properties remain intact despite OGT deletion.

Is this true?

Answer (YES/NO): YES